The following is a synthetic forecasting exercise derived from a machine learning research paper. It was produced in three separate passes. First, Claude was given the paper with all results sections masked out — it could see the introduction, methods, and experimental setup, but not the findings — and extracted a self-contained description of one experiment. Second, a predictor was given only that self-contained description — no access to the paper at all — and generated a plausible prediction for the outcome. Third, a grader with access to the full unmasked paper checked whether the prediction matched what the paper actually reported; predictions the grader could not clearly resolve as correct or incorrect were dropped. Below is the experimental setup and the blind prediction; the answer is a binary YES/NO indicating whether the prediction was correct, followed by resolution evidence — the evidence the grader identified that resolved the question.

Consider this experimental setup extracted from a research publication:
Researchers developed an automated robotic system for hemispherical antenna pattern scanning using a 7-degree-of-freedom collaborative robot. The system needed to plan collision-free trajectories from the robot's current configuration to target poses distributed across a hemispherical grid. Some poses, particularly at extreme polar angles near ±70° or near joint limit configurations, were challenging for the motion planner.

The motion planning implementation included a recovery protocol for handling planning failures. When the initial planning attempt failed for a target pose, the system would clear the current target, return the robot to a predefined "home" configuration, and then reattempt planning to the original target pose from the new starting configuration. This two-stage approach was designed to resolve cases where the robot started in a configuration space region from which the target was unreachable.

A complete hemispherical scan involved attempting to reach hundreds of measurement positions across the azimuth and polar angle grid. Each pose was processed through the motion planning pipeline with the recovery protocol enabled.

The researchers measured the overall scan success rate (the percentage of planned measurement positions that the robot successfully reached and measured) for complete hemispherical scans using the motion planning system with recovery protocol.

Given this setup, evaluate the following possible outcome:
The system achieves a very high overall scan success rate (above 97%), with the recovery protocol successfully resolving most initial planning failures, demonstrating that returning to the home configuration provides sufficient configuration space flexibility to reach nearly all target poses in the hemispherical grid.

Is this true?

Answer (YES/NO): YES